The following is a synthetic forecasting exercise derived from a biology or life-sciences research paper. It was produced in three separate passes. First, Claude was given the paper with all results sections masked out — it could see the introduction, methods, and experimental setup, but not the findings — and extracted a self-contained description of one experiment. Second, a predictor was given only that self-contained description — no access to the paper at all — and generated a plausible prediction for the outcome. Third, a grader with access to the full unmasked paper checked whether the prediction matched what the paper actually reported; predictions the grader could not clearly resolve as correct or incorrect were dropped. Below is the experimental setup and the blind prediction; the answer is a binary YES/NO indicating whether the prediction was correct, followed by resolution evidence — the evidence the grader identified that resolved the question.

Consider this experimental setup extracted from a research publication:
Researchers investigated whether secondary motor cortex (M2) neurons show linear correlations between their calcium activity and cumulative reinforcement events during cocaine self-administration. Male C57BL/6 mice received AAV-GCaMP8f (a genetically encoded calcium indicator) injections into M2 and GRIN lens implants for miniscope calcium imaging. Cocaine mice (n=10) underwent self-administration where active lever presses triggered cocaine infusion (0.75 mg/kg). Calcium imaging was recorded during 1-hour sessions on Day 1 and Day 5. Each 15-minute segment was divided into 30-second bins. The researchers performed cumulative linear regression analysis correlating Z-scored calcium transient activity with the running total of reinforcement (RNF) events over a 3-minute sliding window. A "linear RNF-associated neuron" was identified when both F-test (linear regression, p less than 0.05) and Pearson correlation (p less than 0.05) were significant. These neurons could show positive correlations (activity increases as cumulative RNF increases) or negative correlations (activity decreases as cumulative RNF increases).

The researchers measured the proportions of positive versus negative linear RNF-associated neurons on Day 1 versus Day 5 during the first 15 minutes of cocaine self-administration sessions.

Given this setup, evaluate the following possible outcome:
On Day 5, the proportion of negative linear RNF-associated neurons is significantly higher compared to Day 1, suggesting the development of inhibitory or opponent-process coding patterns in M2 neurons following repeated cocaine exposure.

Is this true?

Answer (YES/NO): NO